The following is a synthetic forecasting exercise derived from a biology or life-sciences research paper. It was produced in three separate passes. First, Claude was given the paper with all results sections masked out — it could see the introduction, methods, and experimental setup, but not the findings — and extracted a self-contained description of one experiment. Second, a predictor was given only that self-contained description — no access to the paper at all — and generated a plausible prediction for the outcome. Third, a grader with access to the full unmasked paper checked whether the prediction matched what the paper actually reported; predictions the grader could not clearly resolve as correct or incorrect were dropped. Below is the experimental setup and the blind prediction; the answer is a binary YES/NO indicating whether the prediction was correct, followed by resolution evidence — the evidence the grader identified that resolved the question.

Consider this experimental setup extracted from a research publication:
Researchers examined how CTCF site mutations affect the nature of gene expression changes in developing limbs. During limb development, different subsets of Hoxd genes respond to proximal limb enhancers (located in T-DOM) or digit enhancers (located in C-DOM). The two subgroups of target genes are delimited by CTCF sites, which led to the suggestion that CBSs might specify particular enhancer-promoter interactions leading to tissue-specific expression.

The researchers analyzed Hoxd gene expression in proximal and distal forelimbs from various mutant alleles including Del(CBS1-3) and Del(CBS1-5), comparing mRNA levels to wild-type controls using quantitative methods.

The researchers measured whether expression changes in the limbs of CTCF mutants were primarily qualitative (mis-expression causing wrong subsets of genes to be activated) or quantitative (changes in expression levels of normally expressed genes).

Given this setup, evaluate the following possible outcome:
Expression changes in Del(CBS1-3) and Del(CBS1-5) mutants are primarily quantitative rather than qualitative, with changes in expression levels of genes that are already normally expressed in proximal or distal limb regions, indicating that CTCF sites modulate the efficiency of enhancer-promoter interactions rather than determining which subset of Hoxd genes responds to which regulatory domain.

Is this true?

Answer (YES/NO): YES